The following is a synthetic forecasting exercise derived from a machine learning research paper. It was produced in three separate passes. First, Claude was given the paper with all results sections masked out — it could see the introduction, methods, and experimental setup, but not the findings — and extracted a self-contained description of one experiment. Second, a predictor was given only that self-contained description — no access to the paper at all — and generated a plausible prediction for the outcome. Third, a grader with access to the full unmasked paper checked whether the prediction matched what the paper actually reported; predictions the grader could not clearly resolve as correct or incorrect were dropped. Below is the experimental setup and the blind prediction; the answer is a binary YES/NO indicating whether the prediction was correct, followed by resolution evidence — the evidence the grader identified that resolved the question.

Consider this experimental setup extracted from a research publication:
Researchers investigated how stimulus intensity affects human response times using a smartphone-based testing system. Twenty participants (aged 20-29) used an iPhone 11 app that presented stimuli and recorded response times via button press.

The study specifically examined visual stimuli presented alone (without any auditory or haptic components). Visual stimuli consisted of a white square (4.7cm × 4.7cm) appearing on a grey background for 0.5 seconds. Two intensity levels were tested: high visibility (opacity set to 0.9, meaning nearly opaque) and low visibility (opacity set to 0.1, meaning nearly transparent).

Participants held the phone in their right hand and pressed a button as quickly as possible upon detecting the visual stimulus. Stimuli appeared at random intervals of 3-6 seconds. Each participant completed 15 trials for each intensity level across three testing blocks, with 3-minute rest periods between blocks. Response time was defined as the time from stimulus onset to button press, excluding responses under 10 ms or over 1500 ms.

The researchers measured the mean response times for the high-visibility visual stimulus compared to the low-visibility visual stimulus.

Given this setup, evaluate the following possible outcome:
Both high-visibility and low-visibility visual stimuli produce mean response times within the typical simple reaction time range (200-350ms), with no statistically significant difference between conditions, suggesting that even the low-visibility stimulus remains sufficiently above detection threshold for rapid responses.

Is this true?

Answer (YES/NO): NO